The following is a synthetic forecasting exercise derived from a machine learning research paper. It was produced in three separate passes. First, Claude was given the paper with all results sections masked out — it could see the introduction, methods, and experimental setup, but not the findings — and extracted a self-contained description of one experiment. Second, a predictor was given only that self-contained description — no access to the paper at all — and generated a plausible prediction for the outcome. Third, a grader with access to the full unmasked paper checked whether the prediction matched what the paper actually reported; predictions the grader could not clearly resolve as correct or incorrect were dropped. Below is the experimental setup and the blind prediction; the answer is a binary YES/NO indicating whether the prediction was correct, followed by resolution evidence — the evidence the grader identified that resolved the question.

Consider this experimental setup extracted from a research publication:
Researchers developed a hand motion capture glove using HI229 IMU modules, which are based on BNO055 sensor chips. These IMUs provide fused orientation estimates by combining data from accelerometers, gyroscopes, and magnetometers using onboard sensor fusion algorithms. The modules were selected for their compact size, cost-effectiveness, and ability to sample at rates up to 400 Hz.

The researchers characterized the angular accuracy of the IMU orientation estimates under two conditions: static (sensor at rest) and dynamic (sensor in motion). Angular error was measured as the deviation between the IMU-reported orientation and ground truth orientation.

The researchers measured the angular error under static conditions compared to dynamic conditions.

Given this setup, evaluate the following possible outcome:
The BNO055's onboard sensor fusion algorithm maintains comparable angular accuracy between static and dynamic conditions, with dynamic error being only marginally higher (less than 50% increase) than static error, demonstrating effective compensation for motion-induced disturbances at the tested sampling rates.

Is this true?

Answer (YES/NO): NO